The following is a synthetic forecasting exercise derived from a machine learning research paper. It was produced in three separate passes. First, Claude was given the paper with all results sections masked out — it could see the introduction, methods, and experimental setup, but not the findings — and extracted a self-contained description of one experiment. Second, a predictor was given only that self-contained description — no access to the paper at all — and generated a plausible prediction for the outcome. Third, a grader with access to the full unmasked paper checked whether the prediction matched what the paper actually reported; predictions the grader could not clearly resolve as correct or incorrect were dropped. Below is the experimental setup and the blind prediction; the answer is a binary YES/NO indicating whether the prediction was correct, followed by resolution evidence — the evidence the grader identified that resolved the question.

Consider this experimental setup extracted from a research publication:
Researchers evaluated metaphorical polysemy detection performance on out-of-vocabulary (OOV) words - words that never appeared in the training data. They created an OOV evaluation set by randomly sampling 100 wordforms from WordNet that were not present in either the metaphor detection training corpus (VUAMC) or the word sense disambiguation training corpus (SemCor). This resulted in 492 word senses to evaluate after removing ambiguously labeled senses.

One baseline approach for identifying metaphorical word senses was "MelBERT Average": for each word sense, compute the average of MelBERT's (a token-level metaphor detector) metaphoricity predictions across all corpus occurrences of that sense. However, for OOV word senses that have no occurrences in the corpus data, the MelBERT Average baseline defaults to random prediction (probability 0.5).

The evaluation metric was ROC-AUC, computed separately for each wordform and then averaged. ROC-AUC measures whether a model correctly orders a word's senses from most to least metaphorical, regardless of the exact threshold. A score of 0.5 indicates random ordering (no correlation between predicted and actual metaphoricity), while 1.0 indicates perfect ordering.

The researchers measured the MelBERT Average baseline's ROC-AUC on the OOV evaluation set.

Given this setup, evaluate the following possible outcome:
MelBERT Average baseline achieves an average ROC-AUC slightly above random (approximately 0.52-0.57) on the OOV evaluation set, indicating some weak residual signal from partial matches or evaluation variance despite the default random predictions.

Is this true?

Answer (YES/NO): NO